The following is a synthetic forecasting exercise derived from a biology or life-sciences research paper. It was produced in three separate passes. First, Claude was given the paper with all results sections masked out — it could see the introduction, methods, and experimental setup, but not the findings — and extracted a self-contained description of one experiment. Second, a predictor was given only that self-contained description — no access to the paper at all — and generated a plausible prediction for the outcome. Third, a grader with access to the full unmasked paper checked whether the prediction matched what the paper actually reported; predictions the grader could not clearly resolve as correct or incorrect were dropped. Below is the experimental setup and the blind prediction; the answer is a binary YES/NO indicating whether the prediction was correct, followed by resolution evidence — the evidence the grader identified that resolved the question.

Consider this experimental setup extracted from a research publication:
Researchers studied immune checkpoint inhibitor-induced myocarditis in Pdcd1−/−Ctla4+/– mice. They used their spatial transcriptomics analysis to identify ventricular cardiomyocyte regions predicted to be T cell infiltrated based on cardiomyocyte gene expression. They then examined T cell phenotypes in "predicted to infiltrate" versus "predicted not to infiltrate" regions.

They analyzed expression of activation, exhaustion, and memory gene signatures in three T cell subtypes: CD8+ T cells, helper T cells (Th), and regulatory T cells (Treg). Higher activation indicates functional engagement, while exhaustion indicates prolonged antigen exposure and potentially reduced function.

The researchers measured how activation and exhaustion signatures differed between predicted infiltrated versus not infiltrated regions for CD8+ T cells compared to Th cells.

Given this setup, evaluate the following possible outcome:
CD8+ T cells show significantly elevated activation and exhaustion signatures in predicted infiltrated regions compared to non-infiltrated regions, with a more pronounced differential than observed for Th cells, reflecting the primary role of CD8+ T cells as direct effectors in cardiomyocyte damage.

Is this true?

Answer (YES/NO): NO